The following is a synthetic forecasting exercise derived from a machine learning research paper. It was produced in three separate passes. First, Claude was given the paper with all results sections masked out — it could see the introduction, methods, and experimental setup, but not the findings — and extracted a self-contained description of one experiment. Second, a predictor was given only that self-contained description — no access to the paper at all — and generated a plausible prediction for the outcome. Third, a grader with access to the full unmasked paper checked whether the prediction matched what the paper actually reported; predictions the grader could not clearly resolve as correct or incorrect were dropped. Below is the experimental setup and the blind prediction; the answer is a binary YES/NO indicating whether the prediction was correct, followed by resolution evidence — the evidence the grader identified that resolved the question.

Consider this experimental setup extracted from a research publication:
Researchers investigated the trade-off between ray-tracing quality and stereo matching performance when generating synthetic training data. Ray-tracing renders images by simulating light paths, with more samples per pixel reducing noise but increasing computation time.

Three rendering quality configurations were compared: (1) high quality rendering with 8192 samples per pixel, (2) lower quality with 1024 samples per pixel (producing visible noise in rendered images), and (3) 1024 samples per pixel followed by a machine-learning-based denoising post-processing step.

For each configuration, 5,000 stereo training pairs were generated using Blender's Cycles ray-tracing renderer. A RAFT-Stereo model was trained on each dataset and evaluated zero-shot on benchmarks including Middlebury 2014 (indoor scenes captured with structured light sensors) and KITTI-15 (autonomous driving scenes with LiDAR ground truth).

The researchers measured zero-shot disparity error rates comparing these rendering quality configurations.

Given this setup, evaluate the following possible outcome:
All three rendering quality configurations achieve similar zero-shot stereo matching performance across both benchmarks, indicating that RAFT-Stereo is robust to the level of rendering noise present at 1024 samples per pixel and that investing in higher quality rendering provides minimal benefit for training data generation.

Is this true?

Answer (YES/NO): NO